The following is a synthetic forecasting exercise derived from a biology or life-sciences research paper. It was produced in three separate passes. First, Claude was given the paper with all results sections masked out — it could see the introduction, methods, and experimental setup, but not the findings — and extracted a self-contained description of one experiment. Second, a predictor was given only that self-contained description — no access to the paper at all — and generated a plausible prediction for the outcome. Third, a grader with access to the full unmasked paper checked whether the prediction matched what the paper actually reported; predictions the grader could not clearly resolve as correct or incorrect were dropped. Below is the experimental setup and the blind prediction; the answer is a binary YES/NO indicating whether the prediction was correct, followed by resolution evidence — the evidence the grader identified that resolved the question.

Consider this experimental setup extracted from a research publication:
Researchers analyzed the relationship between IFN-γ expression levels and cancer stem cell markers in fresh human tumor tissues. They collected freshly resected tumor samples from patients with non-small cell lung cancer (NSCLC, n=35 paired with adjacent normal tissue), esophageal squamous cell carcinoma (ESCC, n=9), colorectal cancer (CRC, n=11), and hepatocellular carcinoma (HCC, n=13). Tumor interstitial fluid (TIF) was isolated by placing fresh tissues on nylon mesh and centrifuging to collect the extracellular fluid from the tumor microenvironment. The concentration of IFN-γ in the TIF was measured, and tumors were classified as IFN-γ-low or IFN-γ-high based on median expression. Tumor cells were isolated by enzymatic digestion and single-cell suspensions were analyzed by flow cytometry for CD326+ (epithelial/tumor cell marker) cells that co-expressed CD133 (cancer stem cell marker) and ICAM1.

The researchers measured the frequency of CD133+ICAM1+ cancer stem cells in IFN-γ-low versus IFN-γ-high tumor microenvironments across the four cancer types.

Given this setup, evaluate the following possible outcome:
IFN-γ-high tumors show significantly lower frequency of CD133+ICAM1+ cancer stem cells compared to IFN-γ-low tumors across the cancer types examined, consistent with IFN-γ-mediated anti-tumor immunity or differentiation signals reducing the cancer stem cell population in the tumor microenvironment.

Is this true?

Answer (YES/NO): YES